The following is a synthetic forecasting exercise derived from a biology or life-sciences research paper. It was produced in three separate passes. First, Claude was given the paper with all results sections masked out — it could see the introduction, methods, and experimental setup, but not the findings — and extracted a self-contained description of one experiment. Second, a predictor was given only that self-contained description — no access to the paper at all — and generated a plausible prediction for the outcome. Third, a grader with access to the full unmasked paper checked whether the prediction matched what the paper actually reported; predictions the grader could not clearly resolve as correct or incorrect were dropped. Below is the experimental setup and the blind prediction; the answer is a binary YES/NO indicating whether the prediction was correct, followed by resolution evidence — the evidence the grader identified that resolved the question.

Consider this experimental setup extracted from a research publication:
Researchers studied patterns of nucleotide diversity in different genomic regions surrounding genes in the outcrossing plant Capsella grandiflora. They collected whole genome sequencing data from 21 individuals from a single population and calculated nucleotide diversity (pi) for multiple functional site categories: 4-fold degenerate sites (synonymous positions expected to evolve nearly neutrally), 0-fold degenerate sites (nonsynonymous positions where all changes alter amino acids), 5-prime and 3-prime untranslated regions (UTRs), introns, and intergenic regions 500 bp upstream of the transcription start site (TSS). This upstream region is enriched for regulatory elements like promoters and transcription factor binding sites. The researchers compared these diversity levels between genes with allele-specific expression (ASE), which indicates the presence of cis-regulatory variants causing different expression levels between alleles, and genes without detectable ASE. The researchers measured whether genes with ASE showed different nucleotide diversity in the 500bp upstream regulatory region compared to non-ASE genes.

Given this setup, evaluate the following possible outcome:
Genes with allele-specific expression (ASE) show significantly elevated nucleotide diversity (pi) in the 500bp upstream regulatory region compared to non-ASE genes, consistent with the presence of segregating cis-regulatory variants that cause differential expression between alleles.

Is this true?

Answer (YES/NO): YES